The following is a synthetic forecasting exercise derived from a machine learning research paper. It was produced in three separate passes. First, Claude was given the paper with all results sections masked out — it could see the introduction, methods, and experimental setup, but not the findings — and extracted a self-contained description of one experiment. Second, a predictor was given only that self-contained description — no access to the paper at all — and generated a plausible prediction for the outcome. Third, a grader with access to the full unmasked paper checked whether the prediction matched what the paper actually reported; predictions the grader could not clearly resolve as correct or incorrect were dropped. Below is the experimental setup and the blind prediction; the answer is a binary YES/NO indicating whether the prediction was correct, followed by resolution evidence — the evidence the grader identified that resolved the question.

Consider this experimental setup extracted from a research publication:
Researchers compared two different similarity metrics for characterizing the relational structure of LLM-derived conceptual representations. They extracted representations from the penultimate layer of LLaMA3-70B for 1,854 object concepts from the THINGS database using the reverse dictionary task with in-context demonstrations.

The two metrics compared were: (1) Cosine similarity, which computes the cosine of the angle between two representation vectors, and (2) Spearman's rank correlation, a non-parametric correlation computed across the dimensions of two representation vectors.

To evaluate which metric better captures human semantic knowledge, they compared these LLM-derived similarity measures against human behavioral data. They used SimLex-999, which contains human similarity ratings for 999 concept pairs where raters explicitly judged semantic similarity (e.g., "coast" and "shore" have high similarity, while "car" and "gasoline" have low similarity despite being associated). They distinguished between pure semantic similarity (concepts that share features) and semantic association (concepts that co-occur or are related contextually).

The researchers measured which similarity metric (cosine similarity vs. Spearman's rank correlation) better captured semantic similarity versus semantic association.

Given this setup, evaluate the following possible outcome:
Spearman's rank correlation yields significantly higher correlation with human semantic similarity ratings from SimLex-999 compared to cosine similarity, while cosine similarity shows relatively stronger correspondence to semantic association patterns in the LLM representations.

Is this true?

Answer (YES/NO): NO